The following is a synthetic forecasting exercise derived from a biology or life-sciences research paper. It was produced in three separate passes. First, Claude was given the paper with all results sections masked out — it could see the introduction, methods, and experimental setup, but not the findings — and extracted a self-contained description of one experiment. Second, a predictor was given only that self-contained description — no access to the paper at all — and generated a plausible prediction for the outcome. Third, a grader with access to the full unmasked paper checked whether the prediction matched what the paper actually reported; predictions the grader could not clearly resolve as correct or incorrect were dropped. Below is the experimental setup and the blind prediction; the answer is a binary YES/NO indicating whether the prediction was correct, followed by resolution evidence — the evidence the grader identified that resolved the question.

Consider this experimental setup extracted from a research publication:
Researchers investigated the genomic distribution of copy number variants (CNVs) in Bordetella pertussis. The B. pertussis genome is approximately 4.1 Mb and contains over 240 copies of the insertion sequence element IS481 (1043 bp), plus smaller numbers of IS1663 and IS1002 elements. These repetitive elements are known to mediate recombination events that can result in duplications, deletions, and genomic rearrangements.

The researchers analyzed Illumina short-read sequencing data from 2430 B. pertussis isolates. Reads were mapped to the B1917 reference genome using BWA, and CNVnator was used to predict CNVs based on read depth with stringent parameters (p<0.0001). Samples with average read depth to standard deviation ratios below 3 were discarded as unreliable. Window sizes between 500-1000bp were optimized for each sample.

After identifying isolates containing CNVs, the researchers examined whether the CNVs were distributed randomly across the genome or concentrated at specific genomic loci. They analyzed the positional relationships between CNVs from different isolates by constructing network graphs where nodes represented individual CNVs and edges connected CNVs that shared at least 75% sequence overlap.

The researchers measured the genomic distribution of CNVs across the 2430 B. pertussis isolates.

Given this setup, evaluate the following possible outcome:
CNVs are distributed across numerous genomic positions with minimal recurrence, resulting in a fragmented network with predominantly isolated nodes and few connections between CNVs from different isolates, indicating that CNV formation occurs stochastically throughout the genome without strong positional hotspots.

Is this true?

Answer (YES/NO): NO